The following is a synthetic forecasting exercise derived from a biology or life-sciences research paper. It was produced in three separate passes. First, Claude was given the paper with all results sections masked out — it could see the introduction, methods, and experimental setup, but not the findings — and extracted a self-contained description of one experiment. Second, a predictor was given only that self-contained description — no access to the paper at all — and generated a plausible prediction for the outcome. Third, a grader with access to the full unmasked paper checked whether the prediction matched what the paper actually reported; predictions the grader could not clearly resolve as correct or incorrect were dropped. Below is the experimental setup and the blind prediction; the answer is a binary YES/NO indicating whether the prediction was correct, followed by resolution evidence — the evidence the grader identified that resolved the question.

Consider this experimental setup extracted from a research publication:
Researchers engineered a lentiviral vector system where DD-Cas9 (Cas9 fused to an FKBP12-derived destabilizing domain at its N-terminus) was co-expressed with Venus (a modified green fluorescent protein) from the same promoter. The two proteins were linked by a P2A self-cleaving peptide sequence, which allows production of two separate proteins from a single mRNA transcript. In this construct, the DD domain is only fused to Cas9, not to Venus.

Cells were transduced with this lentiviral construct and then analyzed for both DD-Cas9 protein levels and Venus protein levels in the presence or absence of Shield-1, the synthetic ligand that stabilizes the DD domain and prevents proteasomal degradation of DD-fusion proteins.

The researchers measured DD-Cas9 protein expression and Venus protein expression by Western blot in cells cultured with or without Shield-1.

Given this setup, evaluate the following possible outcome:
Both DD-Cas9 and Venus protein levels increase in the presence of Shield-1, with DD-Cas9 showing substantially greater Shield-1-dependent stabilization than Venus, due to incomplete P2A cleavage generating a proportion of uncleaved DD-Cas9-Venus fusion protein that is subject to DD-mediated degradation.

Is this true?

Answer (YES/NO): NO